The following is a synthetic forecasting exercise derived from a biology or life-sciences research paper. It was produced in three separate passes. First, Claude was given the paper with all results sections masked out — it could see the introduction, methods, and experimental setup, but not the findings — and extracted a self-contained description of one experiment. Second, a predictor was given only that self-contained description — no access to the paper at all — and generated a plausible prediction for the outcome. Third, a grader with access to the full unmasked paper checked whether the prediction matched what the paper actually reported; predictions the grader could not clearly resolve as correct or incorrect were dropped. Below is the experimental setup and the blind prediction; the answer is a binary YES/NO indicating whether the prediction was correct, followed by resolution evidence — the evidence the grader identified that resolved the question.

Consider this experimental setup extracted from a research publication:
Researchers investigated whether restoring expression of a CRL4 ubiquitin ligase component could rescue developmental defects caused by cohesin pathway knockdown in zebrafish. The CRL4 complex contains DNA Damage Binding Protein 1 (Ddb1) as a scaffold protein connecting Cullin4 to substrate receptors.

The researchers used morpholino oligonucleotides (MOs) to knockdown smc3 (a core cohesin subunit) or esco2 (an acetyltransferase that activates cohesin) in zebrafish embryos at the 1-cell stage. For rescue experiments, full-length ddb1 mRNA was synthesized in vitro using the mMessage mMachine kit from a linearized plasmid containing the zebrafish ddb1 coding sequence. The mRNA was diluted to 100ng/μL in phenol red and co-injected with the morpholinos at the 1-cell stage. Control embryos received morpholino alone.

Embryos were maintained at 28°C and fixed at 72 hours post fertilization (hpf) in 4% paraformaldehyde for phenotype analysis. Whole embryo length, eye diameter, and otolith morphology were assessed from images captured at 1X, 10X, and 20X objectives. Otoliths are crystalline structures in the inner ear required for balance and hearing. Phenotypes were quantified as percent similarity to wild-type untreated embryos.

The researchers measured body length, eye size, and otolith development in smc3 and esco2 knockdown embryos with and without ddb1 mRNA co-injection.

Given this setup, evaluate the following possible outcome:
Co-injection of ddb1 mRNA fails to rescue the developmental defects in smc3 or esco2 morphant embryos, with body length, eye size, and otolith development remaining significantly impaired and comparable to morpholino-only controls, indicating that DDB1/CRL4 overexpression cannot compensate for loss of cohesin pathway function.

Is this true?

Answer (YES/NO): NO